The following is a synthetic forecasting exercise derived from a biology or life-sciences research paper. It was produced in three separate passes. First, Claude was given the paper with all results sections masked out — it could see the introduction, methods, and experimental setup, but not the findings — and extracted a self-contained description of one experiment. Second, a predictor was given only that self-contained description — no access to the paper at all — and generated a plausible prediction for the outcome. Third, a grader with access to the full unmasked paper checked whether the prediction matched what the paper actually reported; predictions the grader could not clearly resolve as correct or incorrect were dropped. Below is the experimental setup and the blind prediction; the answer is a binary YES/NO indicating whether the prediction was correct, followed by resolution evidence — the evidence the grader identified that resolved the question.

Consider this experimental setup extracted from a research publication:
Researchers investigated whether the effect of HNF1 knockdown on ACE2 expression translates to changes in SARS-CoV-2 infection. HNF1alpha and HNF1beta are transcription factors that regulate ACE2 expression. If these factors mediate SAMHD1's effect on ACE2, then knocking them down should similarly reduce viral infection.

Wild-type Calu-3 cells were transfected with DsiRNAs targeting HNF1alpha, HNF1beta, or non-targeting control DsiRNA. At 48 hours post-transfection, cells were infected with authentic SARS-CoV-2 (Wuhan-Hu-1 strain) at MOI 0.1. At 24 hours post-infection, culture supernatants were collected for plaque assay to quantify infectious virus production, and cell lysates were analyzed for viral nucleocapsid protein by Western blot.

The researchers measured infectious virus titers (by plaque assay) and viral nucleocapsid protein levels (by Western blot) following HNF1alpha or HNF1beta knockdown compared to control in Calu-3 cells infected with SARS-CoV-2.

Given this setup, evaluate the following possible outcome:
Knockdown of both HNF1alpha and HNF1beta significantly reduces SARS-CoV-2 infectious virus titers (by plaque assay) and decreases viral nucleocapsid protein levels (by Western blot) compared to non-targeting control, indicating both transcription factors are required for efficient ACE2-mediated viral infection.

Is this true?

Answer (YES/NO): NO